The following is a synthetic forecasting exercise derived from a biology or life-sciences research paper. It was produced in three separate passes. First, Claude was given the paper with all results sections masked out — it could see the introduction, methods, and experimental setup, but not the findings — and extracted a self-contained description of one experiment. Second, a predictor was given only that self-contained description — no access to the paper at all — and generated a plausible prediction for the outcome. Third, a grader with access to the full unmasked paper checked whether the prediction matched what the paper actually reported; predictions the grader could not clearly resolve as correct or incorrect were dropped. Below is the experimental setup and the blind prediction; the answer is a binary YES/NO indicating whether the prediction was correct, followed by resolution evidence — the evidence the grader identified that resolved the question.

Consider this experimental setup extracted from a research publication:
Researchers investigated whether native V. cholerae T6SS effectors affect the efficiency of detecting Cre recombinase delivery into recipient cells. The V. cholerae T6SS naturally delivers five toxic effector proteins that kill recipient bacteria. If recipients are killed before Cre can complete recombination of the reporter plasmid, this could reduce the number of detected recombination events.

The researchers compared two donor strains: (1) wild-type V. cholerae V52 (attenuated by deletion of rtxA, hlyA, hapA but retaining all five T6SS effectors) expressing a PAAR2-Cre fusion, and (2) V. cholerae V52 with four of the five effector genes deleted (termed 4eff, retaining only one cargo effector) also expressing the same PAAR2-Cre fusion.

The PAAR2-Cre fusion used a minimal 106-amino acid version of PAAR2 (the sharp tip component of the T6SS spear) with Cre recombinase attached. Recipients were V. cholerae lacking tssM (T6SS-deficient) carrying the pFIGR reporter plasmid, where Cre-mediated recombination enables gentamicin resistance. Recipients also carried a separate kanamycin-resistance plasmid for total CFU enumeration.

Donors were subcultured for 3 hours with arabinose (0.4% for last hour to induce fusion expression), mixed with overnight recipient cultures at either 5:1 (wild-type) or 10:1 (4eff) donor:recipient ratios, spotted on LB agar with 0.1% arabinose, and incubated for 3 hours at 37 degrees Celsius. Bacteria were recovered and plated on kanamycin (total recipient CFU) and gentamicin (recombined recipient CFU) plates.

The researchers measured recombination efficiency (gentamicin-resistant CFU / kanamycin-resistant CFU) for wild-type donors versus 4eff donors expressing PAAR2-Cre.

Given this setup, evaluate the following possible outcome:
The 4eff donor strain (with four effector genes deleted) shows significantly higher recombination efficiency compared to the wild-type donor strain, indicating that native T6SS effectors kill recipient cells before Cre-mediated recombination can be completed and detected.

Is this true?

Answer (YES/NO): NO